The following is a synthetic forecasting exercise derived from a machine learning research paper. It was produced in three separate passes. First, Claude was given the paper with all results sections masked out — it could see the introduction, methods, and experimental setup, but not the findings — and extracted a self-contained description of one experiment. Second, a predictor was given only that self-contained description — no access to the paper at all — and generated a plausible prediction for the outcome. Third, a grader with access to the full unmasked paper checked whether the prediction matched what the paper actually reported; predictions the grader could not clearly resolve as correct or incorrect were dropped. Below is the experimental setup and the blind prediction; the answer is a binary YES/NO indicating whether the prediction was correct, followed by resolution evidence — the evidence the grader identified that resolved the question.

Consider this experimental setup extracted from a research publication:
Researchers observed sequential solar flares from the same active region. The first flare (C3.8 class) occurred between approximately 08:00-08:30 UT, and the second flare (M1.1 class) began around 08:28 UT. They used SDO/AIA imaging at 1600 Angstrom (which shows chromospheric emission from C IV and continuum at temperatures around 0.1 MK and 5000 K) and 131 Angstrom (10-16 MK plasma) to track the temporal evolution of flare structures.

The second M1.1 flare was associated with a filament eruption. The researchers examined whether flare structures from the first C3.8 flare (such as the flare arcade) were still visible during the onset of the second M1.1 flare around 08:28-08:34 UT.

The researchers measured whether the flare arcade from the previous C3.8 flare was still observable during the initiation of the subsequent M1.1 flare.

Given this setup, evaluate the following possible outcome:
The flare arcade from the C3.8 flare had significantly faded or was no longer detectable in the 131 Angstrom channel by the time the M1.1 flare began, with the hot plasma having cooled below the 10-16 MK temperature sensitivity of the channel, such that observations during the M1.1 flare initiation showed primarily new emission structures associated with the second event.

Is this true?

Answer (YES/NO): NO